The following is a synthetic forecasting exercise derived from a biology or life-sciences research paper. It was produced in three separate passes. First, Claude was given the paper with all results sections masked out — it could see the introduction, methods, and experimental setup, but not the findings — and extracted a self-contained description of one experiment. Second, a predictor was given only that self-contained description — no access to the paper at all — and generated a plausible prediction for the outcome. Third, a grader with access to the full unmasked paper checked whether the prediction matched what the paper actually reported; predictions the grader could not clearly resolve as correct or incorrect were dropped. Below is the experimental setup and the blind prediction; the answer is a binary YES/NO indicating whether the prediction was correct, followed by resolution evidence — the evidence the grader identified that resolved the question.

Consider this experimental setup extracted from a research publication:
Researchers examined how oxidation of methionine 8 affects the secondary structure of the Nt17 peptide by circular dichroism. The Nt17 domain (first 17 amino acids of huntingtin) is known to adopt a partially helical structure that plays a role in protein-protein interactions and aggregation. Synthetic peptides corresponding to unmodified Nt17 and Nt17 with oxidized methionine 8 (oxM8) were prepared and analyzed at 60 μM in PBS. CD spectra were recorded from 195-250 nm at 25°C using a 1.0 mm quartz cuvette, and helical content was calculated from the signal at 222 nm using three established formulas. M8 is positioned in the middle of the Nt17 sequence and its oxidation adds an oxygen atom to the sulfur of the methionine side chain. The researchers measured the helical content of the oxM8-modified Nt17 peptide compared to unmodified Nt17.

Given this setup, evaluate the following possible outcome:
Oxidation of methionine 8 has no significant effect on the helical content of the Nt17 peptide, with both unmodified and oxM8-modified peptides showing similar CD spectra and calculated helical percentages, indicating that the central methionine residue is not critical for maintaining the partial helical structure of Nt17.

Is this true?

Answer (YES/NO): NO